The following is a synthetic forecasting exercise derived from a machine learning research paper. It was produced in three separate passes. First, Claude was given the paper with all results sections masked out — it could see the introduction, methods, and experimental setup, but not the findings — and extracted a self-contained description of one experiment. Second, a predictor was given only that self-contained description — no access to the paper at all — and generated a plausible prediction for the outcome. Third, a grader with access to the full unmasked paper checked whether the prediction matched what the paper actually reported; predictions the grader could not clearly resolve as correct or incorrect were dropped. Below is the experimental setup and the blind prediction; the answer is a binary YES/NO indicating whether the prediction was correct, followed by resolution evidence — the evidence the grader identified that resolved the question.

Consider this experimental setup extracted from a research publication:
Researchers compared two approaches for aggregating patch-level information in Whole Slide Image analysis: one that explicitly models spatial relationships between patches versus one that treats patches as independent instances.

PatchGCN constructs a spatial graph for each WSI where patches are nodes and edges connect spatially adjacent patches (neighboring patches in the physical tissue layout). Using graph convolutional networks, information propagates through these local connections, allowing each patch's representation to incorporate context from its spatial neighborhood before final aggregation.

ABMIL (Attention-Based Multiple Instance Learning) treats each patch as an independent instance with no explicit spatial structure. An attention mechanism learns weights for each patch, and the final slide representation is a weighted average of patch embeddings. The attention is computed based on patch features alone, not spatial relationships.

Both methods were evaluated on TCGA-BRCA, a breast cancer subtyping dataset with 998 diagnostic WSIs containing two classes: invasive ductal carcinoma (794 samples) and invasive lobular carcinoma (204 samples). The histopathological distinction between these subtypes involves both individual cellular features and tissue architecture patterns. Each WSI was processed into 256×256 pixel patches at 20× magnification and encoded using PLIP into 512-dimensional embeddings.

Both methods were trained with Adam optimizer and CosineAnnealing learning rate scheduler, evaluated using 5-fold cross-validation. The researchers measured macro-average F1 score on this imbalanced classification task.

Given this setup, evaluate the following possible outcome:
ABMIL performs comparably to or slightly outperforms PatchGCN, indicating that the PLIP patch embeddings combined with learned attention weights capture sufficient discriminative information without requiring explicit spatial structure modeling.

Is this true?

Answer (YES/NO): NO